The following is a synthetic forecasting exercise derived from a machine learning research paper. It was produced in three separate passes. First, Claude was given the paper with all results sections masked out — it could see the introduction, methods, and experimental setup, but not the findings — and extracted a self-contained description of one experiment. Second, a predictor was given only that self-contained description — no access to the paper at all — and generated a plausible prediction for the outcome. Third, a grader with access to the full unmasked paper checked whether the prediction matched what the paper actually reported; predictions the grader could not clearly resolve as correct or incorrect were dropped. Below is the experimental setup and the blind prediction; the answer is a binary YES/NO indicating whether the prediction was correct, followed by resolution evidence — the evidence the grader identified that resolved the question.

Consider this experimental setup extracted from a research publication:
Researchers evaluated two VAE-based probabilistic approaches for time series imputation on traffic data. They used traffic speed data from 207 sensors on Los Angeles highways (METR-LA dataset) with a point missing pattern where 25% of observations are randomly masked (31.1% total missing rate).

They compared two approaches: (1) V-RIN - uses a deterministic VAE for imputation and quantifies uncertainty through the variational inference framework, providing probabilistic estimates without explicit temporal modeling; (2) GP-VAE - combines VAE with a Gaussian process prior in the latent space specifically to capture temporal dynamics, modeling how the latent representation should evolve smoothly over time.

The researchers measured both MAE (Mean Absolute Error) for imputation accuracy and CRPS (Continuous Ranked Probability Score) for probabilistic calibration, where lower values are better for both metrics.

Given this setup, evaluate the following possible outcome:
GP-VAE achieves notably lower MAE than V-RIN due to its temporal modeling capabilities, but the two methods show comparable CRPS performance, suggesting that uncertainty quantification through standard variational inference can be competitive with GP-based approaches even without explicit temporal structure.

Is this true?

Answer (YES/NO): NO